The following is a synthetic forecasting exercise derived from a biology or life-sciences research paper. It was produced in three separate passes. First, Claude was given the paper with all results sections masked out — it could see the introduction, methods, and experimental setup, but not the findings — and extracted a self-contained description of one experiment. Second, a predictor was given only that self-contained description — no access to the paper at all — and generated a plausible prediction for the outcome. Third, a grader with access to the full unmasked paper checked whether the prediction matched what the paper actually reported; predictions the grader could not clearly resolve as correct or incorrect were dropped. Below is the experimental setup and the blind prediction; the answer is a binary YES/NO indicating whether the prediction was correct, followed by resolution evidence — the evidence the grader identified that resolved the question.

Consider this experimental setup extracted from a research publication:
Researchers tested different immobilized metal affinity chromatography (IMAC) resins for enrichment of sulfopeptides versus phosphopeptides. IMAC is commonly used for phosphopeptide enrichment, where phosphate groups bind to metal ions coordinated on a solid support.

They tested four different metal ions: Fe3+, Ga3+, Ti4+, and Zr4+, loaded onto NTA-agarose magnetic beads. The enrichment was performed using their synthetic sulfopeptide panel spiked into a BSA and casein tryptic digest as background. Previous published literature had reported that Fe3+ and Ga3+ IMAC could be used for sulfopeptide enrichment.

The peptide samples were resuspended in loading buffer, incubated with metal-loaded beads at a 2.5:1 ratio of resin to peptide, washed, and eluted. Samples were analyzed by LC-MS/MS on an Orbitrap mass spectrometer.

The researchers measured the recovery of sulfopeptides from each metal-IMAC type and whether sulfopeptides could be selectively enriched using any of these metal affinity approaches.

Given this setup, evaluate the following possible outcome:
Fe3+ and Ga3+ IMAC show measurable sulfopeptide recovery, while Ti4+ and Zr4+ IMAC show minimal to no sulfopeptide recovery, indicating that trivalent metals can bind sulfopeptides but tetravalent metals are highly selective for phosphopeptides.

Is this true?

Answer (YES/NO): NO